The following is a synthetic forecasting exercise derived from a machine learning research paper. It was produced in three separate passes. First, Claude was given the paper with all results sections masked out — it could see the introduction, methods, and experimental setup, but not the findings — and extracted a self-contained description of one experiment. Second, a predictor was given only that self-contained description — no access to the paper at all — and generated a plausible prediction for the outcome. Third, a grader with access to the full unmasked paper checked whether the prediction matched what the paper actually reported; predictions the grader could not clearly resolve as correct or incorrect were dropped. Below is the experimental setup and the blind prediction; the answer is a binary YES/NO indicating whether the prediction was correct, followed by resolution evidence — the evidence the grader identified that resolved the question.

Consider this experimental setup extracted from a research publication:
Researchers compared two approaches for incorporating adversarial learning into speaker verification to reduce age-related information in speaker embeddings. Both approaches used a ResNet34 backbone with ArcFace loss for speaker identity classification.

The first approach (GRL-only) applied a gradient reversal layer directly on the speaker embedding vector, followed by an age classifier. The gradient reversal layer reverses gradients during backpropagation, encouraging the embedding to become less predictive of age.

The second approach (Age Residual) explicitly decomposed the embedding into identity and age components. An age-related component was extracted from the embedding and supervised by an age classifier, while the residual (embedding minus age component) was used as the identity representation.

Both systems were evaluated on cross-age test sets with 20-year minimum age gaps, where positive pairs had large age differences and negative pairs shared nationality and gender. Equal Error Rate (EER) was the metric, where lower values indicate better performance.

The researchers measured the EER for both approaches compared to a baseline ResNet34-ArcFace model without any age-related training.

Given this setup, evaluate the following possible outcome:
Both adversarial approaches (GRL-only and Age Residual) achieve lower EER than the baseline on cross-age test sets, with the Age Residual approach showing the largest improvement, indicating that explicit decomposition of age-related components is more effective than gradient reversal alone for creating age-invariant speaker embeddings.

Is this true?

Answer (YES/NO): NO